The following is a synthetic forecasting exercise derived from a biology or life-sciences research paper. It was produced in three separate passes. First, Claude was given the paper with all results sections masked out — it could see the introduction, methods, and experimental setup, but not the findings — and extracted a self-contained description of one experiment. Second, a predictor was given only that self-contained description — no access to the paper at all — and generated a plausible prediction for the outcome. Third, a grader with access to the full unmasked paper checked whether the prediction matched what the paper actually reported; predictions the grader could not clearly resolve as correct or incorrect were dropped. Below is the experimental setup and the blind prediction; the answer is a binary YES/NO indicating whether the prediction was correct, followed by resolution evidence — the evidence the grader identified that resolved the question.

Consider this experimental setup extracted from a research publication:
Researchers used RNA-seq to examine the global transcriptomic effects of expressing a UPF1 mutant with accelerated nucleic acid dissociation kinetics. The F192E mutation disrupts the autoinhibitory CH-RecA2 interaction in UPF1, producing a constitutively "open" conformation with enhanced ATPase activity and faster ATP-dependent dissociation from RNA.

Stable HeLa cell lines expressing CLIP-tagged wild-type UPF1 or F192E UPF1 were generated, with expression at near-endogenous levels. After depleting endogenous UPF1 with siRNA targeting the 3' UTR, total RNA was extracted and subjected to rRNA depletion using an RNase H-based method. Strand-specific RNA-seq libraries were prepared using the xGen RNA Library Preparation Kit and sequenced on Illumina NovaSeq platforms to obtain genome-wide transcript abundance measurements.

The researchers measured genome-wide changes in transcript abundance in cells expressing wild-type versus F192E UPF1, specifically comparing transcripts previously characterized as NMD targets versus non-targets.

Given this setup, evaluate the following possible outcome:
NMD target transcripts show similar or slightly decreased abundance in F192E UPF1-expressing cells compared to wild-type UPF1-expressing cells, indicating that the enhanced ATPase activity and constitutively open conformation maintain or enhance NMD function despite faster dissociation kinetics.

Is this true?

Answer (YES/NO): NO